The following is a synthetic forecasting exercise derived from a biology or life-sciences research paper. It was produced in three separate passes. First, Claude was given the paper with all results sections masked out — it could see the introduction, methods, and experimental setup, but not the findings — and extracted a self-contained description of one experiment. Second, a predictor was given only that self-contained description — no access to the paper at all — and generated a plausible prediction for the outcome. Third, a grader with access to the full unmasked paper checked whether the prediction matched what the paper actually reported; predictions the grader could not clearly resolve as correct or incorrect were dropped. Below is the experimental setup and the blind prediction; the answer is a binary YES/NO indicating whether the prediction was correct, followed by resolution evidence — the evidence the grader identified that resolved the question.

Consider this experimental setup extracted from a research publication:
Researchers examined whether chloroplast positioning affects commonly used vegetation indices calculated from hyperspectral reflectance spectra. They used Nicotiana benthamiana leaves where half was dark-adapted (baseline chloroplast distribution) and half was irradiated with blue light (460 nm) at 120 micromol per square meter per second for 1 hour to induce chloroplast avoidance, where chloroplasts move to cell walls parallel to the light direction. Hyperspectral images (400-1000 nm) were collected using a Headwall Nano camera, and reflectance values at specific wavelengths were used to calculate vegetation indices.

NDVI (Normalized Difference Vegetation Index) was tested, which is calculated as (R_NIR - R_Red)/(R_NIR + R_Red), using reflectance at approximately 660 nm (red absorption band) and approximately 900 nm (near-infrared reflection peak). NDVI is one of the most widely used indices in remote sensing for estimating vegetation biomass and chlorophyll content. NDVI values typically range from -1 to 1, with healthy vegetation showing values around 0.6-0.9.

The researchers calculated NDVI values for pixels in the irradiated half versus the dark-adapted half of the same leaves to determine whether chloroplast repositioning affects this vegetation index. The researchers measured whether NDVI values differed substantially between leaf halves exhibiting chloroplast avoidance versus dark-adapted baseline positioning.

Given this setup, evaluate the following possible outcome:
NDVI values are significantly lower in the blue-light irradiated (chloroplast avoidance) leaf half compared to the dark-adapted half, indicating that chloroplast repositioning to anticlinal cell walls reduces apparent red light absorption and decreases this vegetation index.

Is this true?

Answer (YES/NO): YES